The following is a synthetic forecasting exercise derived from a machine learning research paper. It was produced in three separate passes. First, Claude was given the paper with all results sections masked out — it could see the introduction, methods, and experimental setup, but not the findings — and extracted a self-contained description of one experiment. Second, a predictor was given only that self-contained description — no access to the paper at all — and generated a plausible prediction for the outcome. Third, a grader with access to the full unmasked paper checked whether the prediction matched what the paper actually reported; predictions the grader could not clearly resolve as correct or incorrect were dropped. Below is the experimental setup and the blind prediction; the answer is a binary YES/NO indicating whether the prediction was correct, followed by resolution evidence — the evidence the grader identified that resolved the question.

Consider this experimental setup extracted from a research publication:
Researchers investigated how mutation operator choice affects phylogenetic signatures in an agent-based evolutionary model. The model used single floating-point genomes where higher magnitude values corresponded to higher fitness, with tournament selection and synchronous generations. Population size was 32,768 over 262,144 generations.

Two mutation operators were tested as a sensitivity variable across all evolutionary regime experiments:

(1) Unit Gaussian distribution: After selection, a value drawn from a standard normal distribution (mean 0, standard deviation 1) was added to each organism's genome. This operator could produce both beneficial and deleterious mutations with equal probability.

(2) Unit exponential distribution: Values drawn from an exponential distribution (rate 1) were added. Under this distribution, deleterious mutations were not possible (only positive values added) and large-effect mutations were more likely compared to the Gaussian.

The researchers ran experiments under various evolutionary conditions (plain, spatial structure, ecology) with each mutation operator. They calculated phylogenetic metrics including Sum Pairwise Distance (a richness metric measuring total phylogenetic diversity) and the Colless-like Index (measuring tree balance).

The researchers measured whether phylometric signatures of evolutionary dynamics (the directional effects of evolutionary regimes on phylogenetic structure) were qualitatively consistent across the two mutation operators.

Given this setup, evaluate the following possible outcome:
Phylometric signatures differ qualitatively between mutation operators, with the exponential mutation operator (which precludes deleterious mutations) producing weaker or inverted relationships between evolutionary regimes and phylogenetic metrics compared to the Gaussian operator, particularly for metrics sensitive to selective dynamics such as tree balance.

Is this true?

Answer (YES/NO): NO